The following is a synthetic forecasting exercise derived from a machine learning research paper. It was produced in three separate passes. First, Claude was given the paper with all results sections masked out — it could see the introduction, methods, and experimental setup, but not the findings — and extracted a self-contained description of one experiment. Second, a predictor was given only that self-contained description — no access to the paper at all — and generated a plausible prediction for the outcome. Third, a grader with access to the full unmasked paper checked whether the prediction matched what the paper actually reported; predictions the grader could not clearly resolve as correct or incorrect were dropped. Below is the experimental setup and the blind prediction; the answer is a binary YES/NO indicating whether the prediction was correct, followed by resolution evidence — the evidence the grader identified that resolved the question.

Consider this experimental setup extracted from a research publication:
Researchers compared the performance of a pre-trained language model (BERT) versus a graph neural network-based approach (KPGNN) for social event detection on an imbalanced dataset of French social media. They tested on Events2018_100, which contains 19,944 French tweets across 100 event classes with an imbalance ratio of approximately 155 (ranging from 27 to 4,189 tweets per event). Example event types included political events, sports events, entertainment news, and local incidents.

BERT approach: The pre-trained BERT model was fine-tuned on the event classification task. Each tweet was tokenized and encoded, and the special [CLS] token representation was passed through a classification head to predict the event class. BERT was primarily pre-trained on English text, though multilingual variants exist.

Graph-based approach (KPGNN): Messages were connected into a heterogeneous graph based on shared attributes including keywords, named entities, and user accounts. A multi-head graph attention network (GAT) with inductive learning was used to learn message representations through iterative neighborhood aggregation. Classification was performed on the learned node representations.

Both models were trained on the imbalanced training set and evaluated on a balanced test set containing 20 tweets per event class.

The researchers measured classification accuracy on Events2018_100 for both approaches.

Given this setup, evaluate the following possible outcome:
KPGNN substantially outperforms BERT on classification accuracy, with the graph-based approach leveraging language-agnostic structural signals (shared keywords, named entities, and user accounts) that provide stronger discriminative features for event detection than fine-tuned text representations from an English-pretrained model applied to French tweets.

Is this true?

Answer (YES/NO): YES